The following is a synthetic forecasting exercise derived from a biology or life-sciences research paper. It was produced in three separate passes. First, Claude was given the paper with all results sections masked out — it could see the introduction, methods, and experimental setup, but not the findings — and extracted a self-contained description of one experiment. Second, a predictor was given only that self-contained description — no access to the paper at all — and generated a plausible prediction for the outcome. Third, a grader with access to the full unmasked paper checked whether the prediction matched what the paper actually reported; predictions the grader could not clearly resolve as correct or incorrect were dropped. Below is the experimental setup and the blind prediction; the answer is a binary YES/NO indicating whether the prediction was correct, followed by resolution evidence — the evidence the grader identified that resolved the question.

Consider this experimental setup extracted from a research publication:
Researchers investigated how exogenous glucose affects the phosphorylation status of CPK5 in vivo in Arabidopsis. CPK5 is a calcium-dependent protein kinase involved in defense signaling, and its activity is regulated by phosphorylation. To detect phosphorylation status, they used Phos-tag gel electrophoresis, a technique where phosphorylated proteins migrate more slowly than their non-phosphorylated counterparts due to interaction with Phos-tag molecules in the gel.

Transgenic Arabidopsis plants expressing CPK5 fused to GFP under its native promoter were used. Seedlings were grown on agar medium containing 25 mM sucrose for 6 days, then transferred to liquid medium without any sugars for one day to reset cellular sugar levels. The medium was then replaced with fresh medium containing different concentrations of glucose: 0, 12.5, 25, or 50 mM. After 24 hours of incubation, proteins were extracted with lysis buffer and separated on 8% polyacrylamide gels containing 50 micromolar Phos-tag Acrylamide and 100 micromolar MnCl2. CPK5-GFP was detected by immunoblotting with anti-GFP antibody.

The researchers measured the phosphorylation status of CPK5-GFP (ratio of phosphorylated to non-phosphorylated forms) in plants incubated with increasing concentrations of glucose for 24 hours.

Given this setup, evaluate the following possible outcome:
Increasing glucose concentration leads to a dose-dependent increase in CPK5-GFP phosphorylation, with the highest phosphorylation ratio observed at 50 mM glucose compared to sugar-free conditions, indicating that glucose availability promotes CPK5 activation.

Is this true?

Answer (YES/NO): YES